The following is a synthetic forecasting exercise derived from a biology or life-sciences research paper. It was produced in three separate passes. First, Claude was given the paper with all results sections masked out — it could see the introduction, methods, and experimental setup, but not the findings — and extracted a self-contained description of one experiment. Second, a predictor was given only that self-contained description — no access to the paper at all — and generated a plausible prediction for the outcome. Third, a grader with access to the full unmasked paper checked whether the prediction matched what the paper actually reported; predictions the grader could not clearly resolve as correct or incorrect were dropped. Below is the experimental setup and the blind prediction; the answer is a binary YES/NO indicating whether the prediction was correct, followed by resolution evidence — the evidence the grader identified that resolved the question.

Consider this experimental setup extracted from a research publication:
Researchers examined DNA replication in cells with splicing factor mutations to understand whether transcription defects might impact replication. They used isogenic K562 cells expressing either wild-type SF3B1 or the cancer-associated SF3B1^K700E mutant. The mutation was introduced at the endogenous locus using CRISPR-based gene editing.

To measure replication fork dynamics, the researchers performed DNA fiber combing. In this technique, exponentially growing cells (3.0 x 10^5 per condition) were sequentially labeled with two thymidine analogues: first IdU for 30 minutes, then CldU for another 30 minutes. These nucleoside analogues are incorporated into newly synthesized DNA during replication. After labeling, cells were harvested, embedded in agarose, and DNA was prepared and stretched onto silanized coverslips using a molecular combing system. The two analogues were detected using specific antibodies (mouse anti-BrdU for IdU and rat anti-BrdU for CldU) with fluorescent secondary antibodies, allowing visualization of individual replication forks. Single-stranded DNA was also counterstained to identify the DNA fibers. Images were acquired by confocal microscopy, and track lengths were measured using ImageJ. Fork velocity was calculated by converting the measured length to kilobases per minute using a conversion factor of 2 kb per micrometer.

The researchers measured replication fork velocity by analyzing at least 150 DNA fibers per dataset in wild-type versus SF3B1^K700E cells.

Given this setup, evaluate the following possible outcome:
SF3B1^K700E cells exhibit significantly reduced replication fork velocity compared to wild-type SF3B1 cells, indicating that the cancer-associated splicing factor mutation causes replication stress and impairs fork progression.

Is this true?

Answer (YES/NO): YES